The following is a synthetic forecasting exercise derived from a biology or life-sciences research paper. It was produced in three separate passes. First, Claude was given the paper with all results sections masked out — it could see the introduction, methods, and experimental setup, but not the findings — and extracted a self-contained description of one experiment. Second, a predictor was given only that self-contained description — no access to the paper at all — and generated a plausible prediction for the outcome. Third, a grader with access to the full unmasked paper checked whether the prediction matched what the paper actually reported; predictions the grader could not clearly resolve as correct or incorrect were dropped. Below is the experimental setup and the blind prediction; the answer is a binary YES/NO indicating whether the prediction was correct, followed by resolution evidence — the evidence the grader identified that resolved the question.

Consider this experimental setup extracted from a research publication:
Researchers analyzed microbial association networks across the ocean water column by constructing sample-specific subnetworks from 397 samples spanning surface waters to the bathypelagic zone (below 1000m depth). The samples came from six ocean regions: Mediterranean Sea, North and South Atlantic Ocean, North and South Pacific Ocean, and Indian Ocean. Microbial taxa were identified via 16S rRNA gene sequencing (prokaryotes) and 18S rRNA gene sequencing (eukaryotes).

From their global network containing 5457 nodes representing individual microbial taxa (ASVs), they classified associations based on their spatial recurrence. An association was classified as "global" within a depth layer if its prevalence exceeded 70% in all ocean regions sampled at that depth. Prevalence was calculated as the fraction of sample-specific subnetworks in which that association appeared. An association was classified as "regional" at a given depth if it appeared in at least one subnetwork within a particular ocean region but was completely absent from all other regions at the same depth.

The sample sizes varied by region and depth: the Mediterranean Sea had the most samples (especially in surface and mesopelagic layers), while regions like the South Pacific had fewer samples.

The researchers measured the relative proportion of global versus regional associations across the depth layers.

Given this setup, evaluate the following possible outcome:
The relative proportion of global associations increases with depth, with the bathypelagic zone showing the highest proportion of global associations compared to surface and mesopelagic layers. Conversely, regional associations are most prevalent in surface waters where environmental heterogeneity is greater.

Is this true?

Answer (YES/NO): NO